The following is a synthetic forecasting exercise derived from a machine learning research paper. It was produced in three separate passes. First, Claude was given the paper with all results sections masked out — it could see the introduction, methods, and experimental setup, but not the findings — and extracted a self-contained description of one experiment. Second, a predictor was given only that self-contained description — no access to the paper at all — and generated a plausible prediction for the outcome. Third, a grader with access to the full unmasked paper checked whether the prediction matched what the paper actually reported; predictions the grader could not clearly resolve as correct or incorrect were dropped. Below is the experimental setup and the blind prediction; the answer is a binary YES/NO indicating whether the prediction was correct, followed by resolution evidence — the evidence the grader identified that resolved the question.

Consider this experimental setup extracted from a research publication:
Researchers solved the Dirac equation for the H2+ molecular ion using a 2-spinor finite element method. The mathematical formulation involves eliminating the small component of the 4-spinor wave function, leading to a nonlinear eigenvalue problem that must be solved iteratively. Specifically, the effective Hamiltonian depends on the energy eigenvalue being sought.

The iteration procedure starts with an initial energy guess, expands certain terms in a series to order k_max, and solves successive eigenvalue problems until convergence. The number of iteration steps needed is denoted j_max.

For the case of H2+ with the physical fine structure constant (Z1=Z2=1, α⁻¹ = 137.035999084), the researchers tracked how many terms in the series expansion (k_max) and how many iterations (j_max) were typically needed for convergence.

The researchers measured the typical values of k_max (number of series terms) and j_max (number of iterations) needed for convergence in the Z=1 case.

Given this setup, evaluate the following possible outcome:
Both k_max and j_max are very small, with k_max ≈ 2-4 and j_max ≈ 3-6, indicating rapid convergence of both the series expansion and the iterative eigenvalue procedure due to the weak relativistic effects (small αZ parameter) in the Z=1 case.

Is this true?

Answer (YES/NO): NO